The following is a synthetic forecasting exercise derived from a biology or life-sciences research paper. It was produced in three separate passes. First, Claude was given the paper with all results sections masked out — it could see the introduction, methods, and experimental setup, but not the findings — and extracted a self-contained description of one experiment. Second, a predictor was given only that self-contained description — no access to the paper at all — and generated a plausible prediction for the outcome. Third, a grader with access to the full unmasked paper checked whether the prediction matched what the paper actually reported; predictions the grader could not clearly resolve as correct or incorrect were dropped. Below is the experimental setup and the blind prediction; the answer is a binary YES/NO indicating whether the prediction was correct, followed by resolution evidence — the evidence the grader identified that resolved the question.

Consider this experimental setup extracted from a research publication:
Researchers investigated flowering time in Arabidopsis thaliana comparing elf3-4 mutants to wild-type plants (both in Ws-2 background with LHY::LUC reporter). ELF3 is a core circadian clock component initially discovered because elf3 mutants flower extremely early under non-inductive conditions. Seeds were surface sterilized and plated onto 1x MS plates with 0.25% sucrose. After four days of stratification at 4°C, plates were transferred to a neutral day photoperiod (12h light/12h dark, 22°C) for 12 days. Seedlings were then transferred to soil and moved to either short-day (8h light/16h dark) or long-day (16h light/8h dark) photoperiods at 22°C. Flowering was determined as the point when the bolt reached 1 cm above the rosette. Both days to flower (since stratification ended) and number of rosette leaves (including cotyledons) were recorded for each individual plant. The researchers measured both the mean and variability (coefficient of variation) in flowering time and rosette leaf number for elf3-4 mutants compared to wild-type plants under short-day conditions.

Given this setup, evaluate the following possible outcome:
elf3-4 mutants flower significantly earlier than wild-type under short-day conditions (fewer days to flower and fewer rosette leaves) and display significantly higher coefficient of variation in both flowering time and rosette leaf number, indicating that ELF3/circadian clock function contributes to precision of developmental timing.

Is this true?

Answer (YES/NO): NO